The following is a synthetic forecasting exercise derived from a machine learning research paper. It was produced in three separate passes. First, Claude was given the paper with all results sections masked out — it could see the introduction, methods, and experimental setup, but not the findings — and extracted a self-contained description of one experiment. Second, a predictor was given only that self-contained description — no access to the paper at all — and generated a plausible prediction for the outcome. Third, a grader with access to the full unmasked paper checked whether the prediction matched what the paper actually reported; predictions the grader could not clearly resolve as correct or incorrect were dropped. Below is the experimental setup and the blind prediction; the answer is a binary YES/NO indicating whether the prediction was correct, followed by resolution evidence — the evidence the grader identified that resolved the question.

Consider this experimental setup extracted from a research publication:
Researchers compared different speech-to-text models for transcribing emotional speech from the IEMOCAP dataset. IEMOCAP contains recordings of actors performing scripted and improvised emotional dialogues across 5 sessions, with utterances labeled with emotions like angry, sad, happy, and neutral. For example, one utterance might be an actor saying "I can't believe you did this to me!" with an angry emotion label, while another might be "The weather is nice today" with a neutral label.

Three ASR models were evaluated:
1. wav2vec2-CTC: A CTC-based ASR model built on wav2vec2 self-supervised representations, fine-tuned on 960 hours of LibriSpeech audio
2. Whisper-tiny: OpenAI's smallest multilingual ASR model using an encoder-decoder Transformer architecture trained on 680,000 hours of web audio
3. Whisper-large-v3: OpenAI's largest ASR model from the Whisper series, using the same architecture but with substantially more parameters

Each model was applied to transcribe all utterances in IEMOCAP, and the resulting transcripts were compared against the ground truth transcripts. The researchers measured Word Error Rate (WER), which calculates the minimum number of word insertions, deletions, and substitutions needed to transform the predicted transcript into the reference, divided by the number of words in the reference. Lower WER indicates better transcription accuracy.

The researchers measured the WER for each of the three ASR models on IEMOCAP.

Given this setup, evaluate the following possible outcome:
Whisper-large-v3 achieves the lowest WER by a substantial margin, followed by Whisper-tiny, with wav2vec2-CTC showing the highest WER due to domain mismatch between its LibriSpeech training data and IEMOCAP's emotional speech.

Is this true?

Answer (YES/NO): YES